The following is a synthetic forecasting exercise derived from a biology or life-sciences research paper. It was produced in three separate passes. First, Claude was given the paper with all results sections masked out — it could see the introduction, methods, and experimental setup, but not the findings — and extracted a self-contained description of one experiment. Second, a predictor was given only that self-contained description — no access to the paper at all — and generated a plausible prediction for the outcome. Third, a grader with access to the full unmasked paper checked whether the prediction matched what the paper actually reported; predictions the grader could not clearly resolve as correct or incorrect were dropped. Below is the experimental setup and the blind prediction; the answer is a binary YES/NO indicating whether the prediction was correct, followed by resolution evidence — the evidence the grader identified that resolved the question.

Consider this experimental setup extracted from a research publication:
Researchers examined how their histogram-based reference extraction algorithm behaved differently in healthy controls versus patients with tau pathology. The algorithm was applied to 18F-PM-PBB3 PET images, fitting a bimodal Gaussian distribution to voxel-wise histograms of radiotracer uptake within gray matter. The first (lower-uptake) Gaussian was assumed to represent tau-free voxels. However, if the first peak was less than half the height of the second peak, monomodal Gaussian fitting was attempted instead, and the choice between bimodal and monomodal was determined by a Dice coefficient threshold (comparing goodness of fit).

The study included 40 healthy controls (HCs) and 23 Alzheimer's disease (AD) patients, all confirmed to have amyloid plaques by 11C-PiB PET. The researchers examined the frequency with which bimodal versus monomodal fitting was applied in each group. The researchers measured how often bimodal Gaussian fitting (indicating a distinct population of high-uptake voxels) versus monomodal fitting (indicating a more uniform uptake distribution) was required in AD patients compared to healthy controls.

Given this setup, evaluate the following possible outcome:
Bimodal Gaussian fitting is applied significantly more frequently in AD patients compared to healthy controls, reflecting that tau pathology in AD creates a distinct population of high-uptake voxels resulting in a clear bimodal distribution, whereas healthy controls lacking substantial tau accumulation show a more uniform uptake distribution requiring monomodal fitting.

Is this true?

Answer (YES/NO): NO